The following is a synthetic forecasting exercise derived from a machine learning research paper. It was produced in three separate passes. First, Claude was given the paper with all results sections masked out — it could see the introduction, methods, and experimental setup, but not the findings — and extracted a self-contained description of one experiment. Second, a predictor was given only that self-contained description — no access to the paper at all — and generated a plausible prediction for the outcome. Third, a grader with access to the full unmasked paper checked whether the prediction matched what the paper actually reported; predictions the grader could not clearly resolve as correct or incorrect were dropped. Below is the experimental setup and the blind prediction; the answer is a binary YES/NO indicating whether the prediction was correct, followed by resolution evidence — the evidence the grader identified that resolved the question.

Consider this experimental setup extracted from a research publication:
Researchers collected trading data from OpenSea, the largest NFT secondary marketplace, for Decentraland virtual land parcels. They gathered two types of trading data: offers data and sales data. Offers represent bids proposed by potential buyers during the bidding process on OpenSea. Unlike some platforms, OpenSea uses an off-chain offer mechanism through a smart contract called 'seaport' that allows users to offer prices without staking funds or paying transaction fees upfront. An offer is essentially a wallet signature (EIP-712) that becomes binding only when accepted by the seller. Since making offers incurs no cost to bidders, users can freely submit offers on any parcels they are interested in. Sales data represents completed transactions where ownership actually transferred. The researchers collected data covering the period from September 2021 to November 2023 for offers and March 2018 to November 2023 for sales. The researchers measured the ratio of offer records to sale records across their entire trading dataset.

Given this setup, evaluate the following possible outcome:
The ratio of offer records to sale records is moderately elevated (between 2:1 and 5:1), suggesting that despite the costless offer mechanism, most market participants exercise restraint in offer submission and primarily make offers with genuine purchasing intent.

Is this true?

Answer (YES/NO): NO